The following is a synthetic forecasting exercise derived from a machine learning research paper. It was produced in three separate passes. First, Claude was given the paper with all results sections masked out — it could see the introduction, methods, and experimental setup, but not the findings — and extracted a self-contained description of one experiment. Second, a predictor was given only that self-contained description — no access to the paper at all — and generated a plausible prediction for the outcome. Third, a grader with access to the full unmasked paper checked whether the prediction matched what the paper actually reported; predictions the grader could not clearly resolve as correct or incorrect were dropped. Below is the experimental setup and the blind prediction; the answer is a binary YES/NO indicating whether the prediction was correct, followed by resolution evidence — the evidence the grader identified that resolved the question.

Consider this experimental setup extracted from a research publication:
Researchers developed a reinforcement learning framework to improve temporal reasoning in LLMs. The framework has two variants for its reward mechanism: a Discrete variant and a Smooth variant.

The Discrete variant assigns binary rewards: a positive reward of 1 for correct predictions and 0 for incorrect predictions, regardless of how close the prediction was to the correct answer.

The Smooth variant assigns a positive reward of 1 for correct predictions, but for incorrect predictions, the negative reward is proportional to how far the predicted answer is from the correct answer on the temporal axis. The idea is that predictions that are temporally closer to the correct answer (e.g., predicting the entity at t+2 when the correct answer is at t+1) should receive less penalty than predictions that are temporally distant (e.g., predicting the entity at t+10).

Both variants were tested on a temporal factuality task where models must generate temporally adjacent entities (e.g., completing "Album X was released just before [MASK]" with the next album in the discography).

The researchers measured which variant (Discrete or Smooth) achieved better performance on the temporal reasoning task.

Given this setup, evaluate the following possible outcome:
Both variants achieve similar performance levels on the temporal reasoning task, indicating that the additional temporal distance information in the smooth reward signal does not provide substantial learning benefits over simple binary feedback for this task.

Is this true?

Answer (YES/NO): NO